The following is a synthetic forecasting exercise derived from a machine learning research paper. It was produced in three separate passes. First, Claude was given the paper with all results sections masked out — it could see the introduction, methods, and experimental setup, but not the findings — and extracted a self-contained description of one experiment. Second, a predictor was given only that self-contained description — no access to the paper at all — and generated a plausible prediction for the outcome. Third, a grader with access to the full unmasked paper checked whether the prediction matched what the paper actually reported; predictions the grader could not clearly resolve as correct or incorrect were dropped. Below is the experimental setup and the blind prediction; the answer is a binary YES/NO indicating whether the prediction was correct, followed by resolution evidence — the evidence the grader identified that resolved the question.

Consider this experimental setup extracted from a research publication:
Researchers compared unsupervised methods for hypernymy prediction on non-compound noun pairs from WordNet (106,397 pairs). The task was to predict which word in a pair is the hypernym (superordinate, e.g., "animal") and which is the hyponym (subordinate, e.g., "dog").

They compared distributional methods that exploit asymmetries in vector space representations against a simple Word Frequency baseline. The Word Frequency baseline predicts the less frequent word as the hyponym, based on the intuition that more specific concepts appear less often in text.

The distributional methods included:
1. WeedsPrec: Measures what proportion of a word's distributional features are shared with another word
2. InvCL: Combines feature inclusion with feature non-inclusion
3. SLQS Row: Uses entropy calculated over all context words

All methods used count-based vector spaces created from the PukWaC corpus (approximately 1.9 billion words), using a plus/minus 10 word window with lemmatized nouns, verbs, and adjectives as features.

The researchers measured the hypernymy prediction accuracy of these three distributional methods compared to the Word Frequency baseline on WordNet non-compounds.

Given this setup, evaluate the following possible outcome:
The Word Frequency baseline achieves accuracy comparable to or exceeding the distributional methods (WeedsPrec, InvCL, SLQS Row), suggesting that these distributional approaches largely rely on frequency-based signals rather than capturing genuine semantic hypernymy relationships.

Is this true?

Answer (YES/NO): YES